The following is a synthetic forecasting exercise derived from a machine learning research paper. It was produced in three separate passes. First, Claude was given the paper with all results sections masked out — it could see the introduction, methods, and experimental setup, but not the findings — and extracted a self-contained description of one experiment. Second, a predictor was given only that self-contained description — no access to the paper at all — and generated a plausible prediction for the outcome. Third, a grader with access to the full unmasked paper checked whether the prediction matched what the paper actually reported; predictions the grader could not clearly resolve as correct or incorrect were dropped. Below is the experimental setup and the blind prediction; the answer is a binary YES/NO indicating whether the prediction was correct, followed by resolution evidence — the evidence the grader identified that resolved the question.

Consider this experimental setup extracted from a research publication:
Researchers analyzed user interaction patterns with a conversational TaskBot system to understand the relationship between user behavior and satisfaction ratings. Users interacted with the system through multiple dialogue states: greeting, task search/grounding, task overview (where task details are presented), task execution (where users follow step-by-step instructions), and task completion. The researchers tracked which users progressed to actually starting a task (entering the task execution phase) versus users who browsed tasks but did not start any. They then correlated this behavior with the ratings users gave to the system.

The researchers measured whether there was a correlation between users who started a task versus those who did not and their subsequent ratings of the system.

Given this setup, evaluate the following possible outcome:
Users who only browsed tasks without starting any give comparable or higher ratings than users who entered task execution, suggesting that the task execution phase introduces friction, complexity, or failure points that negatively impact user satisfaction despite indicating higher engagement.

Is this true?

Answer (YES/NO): NO